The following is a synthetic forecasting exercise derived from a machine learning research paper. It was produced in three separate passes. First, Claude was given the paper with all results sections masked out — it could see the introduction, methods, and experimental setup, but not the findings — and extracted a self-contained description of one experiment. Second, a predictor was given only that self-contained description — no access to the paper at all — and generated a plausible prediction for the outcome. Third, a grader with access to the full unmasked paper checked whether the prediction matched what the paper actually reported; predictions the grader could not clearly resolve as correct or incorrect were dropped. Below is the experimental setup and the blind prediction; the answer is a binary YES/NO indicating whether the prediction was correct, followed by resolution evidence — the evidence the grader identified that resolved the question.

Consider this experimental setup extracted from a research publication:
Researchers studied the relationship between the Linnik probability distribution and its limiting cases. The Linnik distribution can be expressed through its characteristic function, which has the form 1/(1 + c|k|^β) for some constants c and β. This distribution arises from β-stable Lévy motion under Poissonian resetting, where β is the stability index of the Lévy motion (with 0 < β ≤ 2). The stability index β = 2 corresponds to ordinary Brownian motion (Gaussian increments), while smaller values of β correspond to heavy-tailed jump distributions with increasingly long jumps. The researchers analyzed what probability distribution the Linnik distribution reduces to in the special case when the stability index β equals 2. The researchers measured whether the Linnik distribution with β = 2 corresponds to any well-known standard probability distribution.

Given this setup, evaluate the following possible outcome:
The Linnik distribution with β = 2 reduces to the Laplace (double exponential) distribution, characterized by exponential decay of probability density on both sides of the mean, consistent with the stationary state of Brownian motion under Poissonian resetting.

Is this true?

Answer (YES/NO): YES